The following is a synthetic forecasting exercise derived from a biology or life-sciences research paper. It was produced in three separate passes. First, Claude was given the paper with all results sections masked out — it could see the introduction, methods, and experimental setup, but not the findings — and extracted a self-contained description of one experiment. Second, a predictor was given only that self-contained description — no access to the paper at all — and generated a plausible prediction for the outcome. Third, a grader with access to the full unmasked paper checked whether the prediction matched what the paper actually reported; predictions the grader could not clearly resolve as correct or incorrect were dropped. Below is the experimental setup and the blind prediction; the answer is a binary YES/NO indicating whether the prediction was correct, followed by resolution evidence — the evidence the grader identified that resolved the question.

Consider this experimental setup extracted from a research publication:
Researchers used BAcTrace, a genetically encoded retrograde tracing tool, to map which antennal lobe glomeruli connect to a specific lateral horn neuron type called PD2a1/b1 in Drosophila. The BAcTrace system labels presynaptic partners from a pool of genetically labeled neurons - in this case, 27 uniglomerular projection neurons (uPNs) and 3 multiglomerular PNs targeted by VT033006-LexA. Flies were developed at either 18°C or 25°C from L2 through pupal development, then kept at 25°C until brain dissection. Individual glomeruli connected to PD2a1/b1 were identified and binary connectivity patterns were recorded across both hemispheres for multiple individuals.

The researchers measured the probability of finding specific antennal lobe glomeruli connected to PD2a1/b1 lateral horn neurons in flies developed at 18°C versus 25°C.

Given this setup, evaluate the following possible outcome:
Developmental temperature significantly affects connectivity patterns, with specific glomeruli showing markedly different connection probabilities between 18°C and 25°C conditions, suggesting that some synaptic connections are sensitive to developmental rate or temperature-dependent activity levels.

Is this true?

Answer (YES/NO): YES